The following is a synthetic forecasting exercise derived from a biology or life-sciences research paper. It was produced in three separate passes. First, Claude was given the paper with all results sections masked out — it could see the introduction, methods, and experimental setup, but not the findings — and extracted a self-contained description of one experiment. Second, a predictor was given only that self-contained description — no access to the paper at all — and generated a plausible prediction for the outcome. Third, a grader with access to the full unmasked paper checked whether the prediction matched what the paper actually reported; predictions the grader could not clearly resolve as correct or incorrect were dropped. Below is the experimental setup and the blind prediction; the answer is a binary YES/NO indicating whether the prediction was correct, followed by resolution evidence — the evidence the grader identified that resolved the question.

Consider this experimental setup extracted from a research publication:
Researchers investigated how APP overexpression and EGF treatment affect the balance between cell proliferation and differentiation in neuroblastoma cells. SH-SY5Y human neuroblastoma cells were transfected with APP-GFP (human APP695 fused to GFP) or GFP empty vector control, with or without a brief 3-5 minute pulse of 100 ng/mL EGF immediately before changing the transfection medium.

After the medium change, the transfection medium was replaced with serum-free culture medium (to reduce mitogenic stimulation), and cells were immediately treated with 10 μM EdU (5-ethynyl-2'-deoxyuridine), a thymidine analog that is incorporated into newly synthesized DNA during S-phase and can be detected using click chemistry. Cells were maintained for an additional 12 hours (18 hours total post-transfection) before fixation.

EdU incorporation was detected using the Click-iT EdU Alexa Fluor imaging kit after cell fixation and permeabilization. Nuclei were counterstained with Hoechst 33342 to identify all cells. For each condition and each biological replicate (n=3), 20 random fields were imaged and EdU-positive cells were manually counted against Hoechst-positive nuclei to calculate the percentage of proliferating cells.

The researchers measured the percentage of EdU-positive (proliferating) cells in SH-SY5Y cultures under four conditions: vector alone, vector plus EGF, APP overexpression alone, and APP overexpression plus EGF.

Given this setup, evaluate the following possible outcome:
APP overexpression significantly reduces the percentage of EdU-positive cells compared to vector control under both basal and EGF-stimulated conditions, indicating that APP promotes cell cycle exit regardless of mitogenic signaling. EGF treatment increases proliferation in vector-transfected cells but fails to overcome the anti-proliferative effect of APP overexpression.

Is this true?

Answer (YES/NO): NO